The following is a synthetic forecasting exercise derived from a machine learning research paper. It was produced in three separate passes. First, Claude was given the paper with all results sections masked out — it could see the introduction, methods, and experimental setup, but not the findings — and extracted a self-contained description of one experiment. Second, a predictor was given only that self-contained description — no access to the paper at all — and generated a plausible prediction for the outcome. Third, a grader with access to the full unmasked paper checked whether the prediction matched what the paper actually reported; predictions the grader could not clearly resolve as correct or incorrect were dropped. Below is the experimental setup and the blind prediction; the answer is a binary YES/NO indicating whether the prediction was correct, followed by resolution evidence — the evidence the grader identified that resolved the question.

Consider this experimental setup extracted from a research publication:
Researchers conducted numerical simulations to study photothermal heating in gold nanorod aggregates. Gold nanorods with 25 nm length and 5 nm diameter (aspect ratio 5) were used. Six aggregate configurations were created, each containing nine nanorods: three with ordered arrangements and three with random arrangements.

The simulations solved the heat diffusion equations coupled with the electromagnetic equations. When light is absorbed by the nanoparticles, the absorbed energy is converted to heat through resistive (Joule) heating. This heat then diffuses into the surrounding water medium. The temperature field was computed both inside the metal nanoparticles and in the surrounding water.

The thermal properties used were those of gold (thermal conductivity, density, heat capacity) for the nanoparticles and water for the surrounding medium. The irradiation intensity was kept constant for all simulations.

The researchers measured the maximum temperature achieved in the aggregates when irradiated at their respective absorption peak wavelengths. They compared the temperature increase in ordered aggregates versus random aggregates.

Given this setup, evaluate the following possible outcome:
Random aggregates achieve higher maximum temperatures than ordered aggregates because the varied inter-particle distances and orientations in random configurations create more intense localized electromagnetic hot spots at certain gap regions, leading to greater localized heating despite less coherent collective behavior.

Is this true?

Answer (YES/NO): NO